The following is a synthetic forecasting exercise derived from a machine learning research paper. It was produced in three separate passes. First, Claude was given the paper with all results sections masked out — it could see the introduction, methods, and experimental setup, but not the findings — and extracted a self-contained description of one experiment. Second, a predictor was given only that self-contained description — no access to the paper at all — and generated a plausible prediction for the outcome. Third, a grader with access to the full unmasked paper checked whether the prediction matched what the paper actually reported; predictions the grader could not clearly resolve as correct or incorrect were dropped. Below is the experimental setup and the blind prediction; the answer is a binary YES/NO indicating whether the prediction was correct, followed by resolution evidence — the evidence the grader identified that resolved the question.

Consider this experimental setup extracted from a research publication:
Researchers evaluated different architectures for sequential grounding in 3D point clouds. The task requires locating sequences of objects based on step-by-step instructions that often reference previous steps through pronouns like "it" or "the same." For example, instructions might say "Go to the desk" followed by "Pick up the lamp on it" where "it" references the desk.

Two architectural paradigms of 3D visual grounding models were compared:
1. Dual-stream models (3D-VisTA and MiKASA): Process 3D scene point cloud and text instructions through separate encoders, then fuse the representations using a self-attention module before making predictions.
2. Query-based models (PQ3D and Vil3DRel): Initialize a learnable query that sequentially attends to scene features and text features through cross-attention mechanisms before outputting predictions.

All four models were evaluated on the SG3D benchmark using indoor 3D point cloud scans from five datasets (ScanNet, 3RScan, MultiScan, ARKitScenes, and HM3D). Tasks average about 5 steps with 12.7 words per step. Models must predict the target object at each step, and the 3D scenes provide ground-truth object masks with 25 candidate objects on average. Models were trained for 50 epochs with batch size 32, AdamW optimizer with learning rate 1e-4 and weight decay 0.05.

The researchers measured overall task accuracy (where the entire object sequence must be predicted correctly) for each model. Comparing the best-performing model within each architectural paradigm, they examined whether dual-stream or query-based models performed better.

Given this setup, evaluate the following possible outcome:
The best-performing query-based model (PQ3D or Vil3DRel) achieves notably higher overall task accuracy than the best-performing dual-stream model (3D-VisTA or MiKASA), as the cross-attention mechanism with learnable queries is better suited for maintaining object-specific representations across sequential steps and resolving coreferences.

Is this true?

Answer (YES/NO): NO